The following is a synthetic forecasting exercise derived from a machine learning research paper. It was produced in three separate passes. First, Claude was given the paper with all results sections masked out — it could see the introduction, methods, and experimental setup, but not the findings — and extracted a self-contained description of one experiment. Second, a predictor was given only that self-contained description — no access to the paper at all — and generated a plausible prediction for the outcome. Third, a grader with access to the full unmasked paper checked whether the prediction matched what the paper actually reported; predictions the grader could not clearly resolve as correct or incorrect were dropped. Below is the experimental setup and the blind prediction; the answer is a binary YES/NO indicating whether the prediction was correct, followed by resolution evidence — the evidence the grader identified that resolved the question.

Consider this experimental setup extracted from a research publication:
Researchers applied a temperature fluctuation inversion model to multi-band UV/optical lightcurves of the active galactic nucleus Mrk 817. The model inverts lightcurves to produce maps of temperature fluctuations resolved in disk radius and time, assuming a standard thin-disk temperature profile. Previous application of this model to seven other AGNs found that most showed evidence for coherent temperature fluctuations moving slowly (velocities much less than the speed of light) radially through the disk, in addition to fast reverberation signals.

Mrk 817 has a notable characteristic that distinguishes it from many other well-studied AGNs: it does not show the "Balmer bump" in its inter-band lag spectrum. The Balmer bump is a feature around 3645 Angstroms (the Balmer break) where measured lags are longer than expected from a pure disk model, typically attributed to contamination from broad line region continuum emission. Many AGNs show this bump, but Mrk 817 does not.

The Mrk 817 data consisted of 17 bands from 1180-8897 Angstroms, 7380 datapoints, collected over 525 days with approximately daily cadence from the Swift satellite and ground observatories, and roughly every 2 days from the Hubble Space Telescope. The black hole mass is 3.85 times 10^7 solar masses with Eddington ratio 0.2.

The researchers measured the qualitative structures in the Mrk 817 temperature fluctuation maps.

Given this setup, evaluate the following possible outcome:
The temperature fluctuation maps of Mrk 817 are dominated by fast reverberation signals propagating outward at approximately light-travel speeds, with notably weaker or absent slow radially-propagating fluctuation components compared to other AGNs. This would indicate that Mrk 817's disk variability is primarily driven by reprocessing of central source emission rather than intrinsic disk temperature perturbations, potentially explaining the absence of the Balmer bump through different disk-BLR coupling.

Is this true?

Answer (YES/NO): NO